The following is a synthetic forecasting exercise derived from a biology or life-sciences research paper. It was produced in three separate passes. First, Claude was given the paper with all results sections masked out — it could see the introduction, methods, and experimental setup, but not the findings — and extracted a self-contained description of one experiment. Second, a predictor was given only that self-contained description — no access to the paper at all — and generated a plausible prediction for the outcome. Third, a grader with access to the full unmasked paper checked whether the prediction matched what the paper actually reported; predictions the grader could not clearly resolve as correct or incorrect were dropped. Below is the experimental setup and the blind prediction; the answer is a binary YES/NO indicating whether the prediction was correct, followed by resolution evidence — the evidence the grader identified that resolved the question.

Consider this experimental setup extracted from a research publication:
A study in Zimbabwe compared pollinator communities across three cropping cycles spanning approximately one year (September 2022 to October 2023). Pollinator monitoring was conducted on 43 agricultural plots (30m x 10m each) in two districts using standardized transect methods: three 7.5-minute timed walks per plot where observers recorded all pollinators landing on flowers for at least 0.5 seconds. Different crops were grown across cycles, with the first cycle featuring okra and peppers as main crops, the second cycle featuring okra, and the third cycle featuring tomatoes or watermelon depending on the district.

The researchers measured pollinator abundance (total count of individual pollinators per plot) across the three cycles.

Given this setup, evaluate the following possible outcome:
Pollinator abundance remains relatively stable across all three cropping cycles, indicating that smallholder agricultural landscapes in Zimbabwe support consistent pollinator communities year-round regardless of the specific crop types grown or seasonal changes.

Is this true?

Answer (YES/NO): NO